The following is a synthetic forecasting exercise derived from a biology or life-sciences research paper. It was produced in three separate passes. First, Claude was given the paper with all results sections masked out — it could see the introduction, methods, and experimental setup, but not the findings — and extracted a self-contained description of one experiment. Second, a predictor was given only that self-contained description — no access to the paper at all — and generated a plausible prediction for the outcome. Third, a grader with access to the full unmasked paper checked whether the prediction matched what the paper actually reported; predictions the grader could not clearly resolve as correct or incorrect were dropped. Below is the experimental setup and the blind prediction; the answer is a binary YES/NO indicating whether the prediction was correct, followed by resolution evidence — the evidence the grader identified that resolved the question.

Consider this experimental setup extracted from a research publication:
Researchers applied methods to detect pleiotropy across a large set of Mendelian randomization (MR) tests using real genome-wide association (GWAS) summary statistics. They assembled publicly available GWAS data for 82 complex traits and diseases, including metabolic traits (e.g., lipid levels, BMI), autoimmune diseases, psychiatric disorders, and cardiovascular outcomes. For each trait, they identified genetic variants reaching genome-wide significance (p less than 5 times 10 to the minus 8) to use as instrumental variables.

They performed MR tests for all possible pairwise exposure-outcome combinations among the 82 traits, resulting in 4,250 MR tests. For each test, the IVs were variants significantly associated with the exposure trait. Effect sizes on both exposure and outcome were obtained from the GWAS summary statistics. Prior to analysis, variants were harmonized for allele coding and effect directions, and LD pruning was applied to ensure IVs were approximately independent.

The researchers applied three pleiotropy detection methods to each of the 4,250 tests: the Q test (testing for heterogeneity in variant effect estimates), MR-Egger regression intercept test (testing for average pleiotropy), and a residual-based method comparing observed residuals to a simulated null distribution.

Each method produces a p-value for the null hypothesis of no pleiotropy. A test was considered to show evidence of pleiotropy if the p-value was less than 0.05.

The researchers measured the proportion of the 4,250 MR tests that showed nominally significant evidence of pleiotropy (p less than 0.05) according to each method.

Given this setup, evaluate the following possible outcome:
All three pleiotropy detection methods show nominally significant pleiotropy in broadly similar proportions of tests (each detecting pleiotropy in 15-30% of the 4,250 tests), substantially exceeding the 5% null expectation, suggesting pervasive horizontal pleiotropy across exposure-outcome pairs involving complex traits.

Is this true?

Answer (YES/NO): NO